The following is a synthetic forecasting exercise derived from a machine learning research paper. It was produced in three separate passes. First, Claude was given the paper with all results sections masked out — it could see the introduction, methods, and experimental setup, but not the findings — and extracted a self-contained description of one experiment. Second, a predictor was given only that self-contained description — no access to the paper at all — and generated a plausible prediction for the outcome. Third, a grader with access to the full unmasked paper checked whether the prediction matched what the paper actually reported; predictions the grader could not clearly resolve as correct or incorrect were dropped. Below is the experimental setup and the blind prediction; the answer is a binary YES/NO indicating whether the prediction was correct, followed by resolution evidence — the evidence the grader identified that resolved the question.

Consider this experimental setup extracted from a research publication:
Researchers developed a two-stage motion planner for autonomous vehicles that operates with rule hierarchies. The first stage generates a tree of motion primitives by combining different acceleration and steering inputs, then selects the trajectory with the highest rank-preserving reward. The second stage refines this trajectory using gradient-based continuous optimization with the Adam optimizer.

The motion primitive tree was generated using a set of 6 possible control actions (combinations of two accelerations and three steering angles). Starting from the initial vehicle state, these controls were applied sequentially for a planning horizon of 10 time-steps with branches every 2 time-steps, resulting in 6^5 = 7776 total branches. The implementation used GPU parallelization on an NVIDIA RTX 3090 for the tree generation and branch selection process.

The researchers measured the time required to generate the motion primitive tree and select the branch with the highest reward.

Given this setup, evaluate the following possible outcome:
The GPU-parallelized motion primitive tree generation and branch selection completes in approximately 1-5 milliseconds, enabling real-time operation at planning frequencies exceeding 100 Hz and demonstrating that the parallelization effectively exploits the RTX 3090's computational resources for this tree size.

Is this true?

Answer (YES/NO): NO